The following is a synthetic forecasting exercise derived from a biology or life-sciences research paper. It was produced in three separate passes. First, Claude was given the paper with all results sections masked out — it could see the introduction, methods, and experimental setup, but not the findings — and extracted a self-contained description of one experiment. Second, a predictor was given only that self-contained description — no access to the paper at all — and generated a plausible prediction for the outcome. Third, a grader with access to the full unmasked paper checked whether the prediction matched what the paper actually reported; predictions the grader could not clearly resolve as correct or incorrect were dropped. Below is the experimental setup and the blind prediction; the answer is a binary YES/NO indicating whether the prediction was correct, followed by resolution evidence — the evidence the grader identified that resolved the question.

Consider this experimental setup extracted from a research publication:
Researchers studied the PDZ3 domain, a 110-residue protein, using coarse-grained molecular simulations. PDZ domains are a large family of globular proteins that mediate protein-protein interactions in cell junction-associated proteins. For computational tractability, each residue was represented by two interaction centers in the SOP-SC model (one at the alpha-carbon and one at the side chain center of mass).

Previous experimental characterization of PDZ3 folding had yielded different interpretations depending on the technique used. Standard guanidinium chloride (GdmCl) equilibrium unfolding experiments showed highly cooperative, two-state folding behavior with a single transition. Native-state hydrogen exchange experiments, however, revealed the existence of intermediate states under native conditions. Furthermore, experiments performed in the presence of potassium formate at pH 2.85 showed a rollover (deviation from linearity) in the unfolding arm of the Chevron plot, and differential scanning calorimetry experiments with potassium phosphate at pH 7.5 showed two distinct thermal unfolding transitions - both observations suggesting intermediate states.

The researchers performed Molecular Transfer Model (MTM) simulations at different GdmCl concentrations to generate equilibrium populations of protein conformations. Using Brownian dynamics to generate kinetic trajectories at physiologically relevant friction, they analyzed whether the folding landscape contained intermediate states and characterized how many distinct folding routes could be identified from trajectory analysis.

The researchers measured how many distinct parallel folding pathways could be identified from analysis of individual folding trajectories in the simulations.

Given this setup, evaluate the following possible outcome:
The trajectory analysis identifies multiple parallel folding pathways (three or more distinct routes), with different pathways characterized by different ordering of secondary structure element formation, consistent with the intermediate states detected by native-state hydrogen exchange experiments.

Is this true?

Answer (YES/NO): YES